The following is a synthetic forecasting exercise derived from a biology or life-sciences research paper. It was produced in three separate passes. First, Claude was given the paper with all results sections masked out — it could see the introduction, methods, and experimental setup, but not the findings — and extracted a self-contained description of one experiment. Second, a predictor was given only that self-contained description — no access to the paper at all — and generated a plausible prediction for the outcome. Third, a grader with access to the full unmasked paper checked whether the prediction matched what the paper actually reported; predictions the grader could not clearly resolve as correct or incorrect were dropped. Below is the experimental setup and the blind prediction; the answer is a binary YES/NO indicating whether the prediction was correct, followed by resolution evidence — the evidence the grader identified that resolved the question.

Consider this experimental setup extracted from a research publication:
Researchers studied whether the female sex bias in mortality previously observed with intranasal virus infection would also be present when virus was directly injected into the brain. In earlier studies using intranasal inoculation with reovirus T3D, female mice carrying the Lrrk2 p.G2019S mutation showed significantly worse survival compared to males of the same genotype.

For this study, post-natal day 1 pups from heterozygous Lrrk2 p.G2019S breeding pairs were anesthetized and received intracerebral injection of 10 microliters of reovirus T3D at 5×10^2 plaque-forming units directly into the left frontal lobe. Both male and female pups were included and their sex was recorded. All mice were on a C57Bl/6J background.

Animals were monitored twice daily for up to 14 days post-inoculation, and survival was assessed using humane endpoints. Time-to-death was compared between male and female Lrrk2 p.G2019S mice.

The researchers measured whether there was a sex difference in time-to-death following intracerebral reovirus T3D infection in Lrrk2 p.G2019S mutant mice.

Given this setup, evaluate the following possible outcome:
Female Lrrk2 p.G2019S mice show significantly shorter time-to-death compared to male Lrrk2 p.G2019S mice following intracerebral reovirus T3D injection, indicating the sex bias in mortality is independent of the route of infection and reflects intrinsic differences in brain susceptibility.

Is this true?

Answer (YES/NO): NO